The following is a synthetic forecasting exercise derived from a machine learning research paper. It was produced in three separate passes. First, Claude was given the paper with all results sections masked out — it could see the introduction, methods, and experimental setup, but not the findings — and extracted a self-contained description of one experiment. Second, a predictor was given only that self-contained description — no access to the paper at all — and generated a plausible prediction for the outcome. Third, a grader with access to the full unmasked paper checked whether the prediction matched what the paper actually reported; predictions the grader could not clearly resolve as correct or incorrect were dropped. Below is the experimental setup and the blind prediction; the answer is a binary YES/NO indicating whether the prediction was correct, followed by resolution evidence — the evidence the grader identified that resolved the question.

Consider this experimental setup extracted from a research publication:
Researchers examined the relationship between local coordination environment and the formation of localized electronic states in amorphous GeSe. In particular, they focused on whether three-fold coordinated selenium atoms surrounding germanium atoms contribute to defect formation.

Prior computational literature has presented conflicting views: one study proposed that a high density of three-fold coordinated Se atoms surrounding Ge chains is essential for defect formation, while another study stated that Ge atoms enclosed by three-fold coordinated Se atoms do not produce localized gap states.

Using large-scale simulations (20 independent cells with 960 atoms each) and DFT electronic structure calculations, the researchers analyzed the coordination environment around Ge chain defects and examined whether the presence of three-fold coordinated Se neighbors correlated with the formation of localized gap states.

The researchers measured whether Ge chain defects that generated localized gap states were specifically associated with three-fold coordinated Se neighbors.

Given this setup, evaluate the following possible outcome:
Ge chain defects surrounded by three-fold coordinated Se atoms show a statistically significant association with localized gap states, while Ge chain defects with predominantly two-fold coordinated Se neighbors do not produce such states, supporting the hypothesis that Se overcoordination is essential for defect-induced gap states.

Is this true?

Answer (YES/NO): NO